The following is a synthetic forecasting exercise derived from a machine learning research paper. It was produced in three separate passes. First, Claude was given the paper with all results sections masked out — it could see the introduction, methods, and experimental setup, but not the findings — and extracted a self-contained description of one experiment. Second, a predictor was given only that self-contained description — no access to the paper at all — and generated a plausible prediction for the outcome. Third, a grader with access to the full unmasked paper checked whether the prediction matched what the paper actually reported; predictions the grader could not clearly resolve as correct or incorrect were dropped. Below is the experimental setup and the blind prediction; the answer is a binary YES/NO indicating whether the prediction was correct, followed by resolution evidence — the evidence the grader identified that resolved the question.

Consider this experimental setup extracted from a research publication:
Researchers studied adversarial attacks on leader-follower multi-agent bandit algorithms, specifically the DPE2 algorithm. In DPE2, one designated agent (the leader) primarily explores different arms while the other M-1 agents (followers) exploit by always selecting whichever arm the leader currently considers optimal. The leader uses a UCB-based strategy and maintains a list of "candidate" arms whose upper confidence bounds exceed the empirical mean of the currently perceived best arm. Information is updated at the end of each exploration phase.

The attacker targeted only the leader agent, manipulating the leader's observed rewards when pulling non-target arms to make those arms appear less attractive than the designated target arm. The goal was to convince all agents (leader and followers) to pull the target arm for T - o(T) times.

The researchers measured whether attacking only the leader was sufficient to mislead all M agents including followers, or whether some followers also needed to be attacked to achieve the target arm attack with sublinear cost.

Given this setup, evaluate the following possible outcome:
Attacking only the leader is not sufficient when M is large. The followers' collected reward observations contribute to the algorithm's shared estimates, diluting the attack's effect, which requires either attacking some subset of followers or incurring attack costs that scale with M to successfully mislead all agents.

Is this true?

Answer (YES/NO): NO